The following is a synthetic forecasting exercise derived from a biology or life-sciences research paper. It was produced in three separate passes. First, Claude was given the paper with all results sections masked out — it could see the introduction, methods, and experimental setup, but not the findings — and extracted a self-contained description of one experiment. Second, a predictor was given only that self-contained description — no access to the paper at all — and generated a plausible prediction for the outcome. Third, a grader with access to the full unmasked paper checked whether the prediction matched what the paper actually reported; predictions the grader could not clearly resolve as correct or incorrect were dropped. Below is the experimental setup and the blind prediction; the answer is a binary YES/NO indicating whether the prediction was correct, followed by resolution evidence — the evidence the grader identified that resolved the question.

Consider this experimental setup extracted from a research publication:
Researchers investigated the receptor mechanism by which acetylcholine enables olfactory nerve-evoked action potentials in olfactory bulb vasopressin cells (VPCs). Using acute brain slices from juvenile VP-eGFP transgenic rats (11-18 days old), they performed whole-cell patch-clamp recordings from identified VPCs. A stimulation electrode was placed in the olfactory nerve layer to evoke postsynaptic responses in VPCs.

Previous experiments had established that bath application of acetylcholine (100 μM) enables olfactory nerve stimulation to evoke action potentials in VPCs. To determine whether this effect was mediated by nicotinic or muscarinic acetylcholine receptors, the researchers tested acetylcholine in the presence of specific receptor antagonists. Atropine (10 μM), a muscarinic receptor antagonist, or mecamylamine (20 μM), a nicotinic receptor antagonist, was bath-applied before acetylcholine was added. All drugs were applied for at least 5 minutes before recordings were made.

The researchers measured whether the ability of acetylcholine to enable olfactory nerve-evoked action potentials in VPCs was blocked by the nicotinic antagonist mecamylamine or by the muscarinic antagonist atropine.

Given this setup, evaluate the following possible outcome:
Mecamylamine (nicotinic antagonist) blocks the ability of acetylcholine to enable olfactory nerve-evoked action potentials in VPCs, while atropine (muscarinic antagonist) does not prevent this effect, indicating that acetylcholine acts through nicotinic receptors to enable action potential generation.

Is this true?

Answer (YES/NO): NO